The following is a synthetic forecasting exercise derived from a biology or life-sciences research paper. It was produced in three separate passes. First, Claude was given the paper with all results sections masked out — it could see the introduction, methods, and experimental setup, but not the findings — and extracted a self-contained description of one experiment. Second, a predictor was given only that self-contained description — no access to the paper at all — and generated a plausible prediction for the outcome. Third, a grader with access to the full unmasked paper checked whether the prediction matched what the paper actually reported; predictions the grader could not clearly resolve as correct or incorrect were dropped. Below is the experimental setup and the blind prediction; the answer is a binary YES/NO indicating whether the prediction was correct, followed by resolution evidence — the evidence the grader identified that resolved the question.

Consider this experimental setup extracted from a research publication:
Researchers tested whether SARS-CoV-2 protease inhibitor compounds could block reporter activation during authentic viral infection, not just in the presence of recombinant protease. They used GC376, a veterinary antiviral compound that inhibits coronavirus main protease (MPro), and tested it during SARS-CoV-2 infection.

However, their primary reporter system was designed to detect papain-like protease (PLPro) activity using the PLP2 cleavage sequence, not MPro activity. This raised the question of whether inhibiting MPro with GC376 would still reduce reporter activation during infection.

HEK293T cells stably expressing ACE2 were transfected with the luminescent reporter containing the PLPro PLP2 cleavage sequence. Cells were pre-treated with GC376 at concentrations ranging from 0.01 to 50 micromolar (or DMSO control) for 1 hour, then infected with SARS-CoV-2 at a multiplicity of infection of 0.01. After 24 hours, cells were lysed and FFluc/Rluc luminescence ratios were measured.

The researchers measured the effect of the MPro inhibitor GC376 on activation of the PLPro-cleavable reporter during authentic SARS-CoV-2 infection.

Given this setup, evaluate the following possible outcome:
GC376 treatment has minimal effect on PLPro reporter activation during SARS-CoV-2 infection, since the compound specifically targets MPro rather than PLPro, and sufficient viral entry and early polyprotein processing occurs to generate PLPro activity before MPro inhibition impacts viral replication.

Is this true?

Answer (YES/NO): NO